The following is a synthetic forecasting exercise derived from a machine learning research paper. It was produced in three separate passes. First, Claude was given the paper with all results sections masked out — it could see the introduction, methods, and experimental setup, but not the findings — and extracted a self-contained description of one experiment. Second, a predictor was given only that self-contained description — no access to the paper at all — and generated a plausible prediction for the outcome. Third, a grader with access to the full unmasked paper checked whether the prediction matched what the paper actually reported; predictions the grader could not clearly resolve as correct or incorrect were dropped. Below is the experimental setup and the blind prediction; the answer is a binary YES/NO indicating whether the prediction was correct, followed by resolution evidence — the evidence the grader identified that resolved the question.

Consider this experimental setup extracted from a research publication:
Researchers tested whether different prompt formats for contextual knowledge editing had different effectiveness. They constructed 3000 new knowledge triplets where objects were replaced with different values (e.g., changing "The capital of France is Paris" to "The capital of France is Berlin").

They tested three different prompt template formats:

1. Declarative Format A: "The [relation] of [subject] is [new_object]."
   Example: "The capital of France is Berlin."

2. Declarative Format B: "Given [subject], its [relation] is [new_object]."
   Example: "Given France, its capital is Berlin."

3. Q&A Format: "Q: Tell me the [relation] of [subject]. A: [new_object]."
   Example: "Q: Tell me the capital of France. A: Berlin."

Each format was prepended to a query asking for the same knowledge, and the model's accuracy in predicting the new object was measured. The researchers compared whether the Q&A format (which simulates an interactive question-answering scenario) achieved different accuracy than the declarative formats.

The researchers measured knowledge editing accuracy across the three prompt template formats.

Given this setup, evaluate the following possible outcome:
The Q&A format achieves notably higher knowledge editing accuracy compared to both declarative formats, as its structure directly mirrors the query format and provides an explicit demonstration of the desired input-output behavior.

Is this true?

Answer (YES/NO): NO